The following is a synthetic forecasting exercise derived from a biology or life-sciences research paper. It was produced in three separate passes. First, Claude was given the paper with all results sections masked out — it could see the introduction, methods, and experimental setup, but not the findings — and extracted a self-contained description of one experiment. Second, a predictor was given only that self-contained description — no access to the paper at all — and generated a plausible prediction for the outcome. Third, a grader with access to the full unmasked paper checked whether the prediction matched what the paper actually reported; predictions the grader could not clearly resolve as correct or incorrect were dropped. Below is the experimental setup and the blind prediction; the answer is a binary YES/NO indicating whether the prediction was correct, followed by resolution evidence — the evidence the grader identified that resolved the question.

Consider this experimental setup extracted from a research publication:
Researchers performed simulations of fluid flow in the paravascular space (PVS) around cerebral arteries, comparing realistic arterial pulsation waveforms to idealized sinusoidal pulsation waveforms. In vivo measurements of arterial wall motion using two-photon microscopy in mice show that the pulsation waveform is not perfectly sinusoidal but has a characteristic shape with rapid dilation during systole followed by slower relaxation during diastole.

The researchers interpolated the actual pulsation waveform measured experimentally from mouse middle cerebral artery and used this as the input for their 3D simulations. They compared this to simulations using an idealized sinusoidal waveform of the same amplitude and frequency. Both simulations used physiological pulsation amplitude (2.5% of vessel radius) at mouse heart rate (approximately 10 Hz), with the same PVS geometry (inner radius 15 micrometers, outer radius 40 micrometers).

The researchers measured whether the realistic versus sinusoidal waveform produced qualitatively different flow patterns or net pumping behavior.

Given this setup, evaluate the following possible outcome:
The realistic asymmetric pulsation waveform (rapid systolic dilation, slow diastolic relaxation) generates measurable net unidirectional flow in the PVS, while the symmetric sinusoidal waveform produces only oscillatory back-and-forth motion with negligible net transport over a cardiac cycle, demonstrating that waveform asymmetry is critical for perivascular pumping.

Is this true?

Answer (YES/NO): NO